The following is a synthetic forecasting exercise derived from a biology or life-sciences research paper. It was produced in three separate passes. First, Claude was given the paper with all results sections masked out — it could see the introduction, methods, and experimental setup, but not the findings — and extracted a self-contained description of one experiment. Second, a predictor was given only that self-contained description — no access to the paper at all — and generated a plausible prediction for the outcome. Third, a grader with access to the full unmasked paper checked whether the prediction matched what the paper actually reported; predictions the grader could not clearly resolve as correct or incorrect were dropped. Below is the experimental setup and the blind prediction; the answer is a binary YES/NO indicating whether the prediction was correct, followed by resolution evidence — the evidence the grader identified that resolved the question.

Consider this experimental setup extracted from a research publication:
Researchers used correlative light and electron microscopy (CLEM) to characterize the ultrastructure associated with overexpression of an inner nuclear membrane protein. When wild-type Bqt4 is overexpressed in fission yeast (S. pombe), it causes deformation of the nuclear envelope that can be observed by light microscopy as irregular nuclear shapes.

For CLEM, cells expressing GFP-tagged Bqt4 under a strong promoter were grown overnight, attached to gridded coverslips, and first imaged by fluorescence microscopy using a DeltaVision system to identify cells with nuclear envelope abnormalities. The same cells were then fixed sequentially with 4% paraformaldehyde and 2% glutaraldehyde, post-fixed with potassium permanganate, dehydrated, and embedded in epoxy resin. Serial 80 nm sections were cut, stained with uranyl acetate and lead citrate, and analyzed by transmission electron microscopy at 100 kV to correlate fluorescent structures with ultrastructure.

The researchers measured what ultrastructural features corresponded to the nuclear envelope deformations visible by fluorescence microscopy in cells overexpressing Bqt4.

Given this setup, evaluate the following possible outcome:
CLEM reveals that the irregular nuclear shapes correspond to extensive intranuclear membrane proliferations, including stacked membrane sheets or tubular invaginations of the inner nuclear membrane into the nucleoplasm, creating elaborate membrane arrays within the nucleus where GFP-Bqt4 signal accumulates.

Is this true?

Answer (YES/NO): NO